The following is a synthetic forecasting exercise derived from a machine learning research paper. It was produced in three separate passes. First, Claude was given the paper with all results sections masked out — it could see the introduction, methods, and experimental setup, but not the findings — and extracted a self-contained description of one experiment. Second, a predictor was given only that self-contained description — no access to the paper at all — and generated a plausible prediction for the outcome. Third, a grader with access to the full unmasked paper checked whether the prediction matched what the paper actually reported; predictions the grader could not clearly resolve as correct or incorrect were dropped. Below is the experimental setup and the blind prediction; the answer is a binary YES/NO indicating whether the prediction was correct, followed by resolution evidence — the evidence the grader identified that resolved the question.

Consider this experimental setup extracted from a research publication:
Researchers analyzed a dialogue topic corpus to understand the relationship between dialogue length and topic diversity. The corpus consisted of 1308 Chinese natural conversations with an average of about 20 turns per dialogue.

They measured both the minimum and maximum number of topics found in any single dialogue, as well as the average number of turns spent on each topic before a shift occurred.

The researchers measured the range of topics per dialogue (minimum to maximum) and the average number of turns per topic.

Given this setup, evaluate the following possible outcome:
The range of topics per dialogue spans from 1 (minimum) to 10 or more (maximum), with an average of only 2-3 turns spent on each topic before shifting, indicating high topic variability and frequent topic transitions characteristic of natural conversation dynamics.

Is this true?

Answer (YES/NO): NO